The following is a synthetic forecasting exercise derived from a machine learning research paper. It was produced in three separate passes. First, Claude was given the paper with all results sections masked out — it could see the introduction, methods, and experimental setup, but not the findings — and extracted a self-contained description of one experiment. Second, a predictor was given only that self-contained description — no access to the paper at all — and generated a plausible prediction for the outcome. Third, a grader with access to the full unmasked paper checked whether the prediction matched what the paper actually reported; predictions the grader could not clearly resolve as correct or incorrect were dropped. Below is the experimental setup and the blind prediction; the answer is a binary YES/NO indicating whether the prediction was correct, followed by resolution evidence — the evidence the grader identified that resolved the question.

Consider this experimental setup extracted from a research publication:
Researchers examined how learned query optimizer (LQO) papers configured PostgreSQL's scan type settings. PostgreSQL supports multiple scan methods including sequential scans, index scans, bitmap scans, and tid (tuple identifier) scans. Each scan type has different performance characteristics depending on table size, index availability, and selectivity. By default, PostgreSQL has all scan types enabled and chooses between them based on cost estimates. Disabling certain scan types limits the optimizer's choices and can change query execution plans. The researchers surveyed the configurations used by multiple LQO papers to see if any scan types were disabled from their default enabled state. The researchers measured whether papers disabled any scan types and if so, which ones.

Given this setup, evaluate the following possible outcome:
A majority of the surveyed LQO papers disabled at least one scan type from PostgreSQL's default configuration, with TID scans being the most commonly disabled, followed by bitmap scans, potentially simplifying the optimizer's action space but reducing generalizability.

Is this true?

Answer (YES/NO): NO